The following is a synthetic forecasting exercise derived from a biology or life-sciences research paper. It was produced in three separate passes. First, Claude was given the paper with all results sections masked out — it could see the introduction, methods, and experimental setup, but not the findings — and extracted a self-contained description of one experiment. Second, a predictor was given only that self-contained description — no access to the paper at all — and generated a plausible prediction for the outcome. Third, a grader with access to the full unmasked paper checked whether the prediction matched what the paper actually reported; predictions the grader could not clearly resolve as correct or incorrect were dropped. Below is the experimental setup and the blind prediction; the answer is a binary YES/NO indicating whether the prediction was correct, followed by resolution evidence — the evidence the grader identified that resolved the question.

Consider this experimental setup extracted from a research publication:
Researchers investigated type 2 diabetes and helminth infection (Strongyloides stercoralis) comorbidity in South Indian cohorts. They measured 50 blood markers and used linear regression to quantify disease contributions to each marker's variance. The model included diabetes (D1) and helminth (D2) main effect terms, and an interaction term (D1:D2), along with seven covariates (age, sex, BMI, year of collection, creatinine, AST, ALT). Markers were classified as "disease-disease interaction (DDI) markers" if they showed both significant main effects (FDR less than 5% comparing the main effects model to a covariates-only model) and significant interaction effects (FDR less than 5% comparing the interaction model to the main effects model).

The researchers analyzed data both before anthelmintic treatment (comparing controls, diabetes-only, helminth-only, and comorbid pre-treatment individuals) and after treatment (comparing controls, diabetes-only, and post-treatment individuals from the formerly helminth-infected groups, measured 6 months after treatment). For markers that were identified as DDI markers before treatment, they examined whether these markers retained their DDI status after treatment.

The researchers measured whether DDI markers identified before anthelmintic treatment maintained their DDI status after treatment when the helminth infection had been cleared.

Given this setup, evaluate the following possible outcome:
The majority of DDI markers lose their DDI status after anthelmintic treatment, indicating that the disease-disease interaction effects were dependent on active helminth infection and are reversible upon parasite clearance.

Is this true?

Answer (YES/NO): YES